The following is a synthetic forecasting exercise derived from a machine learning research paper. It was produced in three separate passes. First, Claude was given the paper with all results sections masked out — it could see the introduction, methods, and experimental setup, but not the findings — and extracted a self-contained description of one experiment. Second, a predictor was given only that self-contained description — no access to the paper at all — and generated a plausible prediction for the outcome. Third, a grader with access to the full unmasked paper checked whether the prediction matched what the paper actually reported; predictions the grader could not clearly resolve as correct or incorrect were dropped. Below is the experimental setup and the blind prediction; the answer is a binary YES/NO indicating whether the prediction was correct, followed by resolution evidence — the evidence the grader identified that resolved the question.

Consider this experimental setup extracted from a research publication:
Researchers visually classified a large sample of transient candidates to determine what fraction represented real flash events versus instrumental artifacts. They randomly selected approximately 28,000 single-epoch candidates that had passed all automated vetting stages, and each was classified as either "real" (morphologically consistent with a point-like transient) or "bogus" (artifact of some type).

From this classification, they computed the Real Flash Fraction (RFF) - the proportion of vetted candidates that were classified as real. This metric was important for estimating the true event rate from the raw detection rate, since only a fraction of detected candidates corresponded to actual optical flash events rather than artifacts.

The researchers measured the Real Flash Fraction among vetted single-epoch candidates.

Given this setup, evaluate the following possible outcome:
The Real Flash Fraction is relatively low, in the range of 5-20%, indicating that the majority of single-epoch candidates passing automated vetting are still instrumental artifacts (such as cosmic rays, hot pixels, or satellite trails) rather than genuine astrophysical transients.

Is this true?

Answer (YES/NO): YES